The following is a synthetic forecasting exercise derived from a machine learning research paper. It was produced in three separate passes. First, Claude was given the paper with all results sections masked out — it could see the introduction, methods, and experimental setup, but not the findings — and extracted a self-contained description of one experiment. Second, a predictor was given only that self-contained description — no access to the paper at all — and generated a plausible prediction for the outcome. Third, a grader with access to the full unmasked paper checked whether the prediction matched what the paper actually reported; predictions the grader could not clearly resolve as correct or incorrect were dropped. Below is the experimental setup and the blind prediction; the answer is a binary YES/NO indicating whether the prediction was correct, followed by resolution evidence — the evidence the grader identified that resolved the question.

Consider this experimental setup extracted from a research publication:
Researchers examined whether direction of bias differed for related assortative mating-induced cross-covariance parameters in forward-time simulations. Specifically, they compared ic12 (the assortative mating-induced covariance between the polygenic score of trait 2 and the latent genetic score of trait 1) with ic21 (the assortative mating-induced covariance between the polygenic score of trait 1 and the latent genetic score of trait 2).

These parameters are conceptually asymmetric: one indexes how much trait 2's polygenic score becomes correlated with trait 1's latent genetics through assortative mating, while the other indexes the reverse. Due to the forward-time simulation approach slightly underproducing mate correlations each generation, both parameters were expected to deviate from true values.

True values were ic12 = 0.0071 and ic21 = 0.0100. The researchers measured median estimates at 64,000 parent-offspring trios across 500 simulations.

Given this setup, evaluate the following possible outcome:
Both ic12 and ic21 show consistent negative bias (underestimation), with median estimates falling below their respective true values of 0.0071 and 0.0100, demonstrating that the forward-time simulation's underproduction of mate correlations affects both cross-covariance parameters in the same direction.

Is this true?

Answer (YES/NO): NO